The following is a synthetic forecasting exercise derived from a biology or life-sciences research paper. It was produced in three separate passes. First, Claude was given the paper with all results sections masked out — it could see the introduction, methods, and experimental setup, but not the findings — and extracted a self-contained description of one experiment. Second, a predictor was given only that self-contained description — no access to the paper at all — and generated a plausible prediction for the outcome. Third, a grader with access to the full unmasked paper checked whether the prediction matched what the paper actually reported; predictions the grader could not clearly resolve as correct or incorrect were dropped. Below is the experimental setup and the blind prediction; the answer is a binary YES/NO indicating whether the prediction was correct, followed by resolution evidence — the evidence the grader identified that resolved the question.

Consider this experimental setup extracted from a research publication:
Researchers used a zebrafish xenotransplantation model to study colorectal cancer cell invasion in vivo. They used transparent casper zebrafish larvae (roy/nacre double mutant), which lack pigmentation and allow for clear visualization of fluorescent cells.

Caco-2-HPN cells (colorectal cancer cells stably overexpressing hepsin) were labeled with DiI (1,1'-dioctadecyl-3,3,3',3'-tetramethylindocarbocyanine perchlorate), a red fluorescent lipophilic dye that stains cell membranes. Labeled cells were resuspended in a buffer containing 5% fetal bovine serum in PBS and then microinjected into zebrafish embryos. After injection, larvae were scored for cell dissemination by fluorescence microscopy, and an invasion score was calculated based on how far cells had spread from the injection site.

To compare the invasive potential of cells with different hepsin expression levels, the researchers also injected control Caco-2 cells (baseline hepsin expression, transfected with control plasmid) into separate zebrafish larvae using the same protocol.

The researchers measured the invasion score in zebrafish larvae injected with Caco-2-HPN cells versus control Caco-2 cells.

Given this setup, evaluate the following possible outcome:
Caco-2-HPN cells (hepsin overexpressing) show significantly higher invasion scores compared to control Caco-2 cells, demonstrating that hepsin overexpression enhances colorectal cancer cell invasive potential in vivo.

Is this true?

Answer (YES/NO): YES